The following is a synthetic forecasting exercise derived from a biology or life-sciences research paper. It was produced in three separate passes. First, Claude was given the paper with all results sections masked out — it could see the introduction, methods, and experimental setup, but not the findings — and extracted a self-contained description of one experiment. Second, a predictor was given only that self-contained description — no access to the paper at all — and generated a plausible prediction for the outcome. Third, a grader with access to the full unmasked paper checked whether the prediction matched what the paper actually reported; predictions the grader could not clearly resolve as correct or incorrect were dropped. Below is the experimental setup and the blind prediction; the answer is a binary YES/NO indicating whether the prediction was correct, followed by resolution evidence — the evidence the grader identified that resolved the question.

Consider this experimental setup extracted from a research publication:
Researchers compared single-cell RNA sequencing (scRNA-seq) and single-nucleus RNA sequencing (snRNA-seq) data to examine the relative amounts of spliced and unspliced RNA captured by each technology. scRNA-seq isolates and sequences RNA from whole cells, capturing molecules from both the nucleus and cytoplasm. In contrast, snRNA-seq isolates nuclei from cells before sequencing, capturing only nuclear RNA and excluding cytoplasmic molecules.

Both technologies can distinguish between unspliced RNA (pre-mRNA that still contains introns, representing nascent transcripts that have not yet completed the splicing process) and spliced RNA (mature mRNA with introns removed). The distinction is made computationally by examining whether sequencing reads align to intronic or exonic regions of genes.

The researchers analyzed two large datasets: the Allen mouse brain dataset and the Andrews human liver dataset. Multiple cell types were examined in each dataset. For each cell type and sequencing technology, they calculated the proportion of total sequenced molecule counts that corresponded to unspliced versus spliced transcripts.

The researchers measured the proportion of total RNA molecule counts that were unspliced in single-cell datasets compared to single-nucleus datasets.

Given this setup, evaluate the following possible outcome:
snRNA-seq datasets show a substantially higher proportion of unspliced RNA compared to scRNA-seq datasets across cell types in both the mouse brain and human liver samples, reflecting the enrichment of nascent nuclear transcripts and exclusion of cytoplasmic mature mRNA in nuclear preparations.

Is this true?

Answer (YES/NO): YES